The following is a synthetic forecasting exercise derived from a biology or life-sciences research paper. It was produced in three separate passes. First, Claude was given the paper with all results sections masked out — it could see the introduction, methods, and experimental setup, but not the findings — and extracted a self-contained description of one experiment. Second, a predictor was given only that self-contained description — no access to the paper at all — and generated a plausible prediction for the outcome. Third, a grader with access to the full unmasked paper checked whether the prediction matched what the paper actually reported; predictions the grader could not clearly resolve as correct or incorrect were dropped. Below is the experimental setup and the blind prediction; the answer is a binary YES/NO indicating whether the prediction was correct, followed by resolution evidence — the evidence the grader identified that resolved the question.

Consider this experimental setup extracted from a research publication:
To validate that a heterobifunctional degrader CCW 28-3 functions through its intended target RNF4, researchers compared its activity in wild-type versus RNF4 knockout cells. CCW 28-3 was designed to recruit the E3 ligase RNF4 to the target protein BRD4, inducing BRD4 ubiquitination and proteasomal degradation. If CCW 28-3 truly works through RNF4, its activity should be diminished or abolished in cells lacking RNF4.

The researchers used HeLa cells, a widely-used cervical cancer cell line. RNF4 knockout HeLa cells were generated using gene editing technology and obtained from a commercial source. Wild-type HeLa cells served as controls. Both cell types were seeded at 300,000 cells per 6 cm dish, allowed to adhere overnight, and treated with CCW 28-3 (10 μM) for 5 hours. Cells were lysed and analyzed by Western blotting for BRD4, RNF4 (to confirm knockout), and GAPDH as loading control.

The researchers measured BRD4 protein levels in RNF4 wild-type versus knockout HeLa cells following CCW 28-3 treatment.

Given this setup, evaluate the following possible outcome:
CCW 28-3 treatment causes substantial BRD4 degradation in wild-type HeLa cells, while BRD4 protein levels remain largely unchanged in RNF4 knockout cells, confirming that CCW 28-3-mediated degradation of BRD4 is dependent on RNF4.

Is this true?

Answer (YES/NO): YES